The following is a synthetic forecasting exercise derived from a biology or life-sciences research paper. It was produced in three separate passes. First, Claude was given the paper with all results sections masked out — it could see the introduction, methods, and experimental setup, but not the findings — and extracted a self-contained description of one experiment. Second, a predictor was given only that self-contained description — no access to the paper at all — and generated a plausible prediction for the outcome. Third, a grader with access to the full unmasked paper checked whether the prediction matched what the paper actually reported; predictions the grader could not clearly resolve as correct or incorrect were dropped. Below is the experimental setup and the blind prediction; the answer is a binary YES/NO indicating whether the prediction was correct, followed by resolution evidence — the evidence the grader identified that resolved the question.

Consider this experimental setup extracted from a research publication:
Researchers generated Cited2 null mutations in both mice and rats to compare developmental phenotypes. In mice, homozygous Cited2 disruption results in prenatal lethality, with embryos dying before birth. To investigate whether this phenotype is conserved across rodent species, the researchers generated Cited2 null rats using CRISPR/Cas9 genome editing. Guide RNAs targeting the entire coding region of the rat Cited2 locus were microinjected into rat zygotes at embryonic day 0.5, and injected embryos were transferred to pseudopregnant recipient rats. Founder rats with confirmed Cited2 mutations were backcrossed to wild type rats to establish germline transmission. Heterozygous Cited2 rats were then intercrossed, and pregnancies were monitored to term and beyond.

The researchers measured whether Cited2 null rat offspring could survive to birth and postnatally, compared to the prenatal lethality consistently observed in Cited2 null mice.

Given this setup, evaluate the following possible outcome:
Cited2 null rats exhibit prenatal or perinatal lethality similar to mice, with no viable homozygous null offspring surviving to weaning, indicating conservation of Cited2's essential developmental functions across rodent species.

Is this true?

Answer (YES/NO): NO